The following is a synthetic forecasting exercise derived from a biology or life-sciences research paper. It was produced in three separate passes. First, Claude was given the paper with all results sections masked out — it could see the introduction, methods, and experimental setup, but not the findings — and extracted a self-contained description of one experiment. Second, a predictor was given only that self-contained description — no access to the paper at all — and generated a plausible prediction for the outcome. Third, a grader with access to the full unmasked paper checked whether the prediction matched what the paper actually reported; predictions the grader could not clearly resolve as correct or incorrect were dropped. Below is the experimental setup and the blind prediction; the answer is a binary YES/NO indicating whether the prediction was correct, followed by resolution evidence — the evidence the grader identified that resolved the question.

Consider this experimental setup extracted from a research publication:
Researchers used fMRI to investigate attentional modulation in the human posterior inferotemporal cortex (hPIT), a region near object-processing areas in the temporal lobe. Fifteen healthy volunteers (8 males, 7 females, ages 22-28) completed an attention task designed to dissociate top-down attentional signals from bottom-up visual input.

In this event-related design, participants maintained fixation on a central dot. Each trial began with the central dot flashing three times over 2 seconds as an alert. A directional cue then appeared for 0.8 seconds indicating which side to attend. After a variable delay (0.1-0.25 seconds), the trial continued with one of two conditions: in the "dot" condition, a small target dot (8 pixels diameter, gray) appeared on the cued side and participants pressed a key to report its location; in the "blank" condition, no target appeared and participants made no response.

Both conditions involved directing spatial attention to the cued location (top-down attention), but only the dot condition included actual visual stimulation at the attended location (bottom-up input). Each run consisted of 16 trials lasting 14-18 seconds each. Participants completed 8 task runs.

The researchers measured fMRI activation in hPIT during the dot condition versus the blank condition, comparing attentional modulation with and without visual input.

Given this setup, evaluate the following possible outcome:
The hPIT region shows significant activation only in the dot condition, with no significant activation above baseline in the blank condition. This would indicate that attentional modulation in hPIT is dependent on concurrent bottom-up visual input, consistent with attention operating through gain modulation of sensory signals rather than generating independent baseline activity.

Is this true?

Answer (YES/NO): NO